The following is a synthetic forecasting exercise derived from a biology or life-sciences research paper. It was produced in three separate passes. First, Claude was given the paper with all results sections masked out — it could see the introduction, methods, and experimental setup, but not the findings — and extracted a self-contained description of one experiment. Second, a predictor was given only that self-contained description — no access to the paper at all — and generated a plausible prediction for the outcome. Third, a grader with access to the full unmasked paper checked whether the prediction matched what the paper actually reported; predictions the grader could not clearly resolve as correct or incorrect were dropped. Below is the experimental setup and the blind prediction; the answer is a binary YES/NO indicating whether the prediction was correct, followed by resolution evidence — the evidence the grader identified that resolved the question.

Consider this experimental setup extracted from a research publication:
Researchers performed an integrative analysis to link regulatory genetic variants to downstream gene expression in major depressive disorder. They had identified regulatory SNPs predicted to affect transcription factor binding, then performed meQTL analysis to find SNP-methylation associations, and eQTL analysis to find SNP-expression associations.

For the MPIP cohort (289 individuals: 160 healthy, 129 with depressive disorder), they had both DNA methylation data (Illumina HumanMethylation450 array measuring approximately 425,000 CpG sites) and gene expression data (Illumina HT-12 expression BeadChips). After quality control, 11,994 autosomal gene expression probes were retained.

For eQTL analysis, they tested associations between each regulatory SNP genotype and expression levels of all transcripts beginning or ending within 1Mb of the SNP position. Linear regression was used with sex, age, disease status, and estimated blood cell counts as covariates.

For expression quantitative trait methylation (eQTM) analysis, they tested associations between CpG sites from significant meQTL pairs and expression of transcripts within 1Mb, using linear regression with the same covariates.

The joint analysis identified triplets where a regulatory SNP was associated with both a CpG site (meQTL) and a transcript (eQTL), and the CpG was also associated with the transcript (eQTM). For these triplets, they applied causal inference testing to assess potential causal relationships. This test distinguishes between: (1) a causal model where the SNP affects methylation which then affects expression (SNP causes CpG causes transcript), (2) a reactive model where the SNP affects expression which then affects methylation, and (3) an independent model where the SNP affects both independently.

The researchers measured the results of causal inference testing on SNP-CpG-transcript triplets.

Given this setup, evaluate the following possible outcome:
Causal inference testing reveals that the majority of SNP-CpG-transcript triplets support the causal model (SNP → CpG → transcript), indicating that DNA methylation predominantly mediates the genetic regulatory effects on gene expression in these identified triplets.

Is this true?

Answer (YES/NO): NO